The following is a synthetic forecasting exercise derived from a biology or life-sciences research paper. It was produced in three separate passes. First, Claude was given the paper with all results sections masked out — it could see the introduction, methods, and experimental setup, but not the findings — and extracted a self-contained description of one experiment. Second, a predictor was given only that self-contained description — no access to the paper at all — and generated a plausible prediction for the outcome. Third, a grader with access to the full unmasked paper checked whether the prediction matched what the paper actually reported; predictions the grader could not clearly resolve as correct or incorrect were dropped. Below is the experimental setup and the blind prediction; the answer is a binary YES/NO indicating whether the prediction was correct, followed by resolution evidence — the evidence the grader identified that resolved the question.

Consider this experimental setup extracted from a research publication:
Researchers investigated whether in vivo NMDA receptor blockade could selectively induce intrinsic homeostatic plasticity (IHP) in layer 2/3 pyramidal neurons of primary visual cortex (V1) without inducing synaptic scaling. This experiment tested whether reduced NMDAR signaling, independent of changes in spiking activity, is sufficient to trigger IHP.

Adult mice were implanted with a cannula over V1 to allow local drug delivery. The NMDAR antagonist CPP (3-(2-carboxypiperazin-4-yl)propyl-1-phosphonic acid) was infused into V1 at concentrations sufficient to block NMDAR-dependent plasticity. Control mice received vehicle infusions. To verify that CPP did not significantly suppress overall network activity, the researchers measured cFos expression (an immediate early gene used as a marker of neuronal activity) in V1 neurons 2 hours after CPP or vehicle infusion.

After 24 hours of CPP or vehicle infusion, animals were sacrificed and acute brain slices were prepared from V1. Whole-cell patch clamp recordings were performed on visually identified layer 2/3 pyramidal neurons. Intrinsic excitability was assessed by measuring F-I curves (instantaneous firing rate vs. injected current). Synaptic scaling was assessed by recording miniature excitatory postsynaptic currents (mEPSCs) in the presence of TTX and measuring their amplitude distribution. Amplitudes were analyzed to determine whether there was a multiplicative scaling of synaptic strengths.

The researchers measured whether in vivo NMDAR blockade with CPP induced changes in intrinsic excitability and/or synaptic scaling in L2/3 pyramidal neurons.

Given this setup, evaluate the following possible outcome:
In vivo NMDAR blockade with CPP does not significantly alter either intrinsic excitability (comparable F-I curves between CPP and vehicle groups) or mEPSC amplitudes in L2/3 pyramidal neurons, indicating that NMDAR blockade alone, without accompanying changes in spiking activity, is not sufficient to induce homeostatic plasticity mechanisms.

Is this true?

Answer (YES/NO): NO